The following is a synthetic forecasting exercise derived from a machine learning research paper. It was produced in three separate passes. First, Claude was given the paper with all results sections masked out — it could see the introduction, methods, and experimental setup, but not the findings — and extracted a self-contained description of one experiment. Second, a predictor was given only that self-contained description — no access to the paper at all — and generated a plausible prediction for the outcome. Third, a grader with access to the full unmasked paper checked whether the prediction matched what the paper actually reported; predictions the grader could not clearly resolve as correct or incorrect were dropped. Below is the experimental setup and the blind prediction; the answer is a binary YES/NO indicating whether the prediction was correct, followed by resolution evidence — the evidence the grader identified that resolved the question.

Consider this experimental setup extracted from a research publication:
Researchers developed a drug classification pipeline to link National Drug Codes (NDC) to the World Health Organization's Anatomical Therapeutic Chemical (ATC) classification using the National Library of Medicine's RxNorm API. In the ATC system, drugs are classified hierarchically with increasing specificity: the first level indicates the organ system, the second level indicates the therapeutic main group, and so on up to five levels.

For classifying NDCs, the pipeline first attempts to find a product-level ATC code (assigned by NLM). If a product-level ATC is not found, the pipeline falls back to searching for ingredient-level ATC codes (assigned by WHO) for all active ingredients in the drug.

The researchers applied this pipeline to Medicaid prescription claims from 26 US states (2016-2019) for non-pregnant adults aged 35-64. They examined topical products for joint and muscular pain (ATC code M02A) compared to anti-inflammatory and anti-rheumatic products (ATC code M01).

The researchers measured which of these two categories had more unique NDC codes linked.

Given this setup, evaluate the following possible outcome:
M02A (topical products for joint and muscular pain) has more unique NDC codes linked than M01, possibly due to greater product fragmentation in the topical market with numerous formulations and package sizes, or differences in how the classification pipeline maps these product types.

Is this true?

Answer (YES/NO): NO